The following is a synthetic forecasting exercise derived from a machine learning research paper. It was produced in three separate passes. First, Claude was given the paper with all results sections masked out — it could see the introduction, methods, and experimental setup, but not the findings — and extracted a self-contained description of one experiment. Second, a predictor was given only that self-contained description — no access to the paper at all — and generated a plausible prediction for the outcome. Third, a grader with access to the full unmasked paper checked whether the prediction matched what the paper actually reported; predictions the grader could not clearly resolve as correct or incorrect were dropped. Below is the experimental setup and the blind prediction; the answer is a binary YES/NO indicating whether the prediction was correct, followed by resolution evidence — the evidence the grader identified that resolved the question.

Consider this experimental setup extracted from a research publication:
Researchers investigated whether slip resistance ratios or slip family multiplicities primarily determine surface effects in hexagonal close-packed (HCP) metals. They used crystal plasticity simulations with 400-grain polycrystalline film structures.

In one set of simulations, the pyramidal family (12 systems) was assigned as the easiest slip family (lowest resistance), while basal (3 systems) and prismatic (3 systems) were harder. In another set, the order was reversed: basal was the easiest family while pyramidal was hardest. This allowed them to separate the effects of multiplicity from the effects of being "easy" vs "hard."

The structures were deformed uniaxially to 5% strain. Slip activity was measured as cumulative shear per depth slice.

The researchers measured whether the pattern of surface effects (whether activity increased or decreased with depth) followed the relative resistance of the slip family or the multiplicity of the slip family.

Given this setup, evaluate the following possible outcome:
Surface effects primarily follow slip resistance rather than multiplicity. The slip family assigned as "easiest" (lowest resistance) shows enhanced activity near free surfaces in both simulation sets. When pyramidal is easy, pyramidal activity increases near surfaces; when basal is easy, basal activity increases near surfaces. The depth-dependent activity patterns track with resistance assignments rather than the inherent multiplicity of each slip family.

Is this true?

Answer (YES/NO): NO